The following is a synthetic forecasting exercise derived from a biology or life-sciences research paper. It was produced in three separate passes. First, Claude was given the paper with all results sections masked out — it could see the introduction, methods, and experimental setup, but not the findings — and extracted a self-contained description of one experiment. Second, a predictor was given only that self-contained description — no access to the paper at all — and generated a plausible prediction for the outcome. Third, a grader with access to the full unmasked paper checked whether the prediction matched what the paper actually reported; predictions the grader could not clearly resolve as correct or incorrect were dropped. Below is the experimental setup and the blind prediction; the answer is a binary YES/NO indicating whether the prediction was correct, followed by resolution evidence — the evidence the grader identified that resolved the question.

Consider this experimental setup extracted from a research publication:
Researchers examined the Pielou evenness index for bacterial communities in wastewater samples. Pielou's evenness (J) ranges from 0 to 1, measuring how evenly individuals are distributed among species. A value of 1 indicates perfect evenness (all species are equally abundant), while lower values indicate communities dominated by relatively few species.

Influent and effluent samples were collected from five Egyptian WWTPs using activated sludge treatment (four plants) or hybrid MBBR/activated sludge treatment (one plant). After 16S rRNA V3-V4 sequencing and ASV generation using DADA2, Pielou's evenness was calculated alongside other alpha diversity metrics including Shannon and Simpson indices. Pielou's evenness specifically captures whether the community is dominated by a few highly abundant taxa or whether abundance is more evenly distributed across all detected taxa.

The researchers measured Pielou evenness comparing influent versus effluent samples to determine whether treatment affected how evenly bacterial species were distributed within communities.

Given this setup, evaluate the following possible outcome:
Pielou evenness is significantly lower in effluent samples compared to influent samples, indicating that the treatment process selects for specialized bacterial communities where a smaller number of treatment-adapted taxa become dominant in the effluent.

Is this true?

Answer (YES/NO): NO